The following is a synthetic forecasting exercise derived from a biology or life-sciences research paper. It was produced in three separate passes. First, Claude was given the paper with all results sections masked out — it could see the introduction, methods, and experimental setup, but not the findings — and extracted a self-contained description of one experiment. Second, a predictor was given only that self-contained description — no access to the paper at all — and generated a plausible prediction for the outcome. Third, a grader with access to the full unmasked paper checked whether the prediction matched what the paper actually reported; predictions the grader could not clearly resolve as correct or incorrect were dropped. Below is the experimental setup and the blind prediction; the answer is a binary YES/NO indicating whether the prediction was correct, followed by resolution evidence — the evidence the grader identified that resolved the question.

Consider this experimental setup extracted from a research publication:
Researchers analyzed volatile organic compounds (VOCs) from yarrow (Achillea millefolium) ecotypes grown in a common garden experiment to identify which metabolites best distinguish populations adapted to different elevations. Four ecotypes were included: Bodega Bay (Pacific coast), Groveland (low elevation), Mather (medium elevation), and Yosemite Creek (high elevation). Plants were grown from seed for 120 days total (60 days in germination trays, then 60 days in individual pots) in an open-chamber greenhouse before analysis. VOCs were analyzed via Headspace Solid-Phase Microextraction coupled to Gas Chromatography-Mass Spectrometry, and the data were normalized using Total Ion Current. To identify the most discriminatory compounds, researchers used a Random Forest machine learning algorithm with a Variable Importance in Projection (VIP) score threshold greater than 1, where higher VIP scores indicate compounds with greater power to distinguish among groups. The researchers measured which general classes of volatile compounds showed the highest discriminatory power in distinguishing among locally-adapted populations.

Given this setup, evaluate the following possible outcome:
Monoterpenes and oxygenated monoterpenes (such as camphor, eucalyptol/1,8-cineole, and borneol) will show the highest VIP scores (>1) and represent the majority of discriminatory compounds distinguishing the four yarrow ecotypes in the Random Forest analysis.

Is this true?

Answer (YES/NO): YES